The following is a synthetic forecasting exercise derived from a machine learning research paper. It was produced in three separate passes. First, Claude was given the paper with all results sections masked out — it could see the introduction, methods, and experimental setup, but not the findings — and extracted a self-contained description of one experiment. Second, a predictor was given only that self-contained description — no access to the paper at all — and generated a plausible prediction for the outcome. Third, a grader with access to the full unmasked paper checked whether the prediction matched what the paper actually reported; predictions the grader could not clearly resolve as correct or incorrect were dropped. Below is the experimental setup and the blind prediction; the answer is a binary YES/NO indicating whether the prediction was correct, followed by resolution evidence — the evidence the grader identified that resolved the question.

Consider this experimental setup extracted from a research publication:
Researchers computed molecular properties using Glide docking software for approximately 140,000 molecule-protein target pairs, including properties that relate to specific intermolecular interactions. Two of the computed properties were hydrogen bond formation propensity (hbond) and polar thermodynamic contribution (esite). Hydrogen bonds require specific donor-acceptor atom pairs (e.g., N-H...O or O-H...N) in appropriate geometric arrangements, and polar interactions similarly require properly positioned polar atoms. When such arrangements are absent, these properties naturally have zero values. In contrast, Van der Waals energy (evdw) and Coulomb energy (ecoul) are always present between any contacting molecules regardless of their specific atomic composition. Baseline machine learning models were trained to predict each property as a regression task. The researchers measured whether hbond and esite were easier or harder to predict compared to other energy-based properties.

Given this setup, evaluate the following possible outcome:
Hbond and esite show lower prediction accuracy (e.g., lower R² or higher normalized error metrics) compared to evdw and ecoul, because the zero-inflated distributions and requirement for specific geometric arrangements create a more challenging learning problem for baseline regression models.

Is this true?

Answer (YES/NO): YES